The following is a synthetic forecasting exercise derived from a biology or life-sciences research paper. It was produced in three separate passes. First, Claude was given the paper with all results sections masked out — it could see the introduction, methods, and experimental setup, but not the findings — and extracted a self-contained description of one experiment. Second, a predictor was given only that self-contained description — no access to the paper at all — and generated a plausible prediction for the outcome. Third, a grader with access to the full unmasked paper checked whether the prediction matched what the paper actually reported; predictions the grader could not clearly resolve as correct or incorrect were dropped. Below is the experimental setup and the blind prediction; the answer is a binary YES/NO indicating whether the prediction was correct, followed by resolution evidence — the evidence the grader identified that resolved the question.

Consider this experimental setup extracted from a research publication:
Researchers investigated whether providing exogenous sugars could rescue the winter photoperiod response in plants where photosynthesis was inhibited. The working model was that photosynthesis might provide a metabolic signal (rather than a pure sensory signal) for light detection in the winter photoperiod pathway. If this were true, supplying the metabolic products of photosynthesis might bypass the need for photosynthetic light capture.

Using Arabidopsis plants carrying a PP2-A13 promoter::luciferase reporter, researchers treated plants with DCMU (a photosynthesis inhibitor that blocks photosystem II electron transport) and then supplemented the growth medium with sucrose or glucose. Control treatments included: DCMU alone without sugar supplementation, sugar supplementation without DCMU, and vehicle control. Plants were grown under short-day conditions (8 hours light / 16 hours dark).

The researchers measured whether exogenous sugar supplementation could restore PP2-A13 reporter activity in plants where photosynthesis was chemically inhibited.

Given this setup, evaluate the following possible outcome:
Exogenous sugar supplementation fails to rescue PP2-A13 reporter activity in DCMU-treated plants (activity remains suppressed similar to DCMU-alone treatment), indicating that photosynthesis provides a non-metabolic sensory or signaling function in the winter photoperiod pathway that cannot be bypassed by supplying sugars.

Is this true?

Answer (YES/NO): NO